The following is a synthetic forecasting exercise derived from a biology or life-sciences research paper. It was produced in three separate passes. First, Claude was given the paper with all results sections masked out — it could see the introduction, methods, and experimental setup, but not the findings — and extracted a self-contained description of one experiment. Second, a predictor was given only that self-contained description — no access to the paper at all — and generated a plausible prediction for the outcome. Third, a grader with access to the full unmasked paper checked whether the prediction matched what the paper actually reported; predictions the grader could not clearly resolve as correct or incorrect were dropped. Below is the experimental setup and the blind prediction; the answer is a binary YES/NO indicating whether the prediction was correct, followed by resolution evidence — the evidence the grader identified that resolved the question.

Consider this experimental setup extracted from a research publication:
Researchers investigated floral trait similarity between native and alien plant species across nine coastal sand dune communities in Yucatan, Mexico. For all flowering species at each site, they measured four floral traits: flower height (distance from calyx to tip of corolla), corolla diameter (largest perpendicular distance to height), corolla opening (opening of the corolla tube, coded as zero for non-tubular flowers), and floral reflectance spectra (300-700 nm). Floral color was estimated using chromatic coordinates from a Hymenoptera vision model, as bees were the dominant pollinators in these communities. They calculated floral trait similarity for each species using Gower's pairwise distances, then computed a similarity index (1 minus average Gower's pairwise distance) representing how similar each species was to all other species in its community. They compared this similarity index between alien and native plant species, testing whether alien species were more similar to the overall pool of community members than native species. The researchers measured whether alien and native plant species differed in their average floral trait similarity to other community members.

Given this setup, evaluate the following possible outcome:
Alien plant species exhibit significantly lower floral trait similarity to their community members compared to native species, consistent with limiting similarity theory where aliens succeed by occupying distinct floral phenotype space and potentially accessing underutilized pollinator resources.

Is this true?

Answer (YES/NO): NO